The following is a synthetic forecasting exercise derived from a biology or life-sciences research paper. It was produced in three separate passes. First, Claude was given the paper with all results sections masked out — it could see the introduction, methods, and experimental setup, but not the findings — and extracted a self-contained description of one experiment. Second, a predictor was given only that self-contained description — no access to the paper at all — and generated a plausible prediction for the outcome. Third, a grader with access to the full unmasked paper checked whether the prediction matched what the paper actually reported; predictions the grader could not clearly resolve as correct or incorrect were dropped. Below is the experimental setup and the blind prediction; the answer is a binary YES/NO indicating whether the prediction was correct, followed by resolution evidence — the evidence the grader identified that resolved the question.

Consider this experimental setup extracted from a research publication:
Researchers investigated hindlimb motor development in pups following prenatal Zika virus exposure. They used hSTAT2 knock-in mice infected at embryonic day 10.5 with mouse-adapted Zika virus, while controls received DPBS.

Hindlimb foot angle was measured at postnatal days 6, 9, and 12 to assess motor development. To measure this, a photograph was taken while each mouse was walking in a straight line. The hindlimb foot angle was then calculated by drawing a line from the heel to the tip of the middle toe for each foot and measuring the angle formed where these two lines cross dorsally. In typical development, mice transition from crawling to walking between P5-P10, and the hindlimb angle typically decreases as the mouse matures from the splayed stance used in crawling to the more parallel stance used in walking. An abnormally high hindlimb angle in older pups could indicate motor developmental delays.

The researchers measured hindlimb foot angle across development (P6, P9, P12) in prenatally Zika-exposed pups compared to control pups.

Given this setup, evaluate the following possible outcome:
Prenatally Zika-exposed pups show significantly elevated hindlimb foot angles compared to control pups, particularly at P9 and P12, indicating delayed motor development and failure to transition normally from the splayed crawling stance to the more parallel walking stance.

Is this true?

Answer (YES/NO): NO